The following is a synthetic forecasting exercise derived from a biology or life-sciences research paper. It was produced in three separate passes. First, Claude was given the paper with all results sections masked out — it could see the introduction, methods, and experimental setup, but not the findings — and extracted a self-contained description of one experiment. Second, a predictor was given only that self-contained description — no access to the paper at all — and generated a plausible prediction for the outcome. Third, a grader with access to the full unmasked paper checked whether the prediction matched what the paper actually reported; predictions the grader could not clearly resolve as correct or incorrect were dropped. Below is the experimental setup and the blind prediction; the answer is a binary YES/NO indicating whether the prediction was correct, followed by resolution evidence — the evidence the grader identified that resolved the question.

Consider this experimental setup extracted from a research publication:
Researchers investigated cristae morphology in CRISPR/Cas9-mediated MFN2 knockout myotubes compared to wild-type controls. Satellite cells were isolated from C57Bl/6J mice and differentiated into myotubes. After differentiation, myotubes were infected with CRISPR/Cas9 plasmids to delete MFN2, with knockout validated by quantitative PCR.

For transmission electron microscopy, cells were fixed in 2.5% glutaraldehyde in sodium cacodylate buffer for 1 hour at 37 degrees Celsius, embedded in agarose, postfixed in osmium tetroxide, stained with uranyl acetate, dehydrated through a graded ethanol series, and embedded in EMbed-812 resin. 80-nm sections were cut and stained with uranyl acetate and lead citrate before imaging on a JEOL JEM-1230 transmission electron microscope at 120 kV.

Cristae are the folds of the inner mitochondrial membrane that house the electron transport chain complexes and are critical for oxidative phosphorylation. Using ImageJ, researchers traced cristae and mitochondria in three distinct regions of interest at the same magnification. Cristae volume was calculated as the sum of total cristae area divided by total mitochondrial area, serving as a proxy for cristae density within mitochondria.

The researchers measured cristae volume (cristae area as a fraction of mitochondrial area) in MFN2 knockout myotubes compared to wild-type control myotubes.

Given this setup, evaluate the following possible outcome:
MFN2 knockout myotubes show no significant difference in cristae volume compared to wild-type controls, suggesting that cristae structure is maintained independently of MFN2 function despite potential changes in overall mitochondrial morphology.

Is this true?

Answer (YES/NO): NO